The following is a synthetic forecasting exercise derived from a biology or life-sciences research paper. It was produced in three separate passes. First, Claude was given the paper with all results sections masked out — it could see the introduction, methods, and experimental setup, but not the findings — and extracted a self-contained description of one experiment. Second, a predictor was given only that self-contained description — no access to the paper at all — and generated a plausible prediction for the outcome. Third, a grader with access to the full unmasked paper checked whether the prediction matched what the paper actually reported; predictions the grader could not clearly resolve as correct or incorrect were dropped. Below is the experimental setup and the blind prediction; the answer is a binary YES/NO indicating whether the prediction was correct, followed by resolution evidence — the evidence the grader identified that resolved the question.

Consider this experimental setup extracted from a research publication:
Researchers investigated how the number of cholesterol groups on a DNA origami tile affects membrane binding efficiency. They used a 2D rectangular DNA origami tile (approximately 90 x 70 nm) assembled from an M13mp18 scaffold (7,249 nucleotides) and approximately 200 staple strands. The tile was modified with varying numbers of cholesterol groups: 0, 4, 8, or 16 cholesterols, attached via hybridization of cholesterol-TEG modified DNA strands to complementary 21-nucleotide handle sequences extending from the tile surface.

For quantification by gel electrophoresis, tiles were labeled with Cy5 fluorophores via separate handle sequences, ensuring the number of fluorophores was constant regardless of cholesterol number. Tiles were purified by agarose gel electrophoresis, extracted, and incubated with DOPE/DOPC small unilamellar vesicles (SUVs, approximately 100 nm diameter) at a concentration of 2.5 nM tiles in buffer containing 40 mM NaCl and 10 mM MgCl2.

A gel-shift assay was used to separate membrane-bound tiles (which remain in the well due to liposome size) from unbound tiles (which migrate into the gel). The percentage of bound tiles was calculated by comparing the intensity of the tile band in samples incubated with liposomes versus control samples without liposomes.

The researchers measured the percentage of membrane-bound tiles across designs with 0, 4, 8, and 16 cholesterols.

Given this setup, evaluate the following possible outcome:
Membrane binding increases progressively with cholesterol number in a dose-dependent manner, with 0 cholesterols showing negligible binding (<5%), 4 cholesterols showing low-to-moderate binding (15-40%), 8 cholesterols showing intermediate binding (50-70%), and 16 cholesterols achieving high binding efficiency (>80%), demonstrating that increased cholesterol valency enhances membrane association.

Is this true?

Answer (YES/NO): NO